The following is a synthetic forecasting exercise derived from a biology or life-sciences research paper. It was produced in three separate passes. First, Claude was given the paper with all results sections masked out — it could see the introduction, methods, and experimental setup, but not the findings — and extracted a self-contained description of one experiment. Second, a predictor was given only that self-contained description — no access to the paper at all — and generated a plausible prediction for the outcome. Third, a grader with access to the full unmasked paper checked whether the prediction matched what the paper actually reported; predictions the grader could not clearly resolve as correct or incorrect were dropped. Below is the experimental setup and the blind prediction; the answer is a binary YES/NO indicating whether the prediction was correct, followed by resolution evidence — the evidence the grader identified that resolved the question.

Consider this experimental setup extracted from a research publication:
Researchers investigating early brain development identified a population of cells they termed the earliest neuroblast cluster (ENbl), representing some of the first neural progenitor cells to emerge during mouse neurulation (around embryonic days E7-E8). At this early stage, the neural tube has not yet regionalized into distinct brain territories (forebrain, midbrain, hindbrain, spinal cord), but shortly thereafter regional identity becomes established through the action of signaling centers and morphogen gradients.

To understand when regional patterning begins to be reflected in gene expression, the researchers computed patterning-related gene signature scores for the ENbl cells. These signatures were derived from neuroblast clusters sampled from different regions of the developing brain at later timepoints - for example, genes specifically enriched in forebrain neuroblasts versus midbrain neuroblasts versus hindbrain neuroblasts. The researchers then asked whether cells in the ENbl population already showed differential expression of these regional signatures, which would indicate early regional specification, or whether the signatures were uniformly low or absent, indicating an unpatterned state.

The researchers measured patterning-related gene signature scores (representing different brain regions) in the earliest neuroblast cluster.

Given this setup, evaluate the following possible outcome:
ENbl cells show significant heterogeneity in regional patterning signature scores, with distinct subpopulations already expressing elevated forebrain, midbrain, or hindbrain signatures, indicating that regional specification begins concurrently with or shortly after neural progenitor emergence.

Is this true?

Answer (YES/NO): NO